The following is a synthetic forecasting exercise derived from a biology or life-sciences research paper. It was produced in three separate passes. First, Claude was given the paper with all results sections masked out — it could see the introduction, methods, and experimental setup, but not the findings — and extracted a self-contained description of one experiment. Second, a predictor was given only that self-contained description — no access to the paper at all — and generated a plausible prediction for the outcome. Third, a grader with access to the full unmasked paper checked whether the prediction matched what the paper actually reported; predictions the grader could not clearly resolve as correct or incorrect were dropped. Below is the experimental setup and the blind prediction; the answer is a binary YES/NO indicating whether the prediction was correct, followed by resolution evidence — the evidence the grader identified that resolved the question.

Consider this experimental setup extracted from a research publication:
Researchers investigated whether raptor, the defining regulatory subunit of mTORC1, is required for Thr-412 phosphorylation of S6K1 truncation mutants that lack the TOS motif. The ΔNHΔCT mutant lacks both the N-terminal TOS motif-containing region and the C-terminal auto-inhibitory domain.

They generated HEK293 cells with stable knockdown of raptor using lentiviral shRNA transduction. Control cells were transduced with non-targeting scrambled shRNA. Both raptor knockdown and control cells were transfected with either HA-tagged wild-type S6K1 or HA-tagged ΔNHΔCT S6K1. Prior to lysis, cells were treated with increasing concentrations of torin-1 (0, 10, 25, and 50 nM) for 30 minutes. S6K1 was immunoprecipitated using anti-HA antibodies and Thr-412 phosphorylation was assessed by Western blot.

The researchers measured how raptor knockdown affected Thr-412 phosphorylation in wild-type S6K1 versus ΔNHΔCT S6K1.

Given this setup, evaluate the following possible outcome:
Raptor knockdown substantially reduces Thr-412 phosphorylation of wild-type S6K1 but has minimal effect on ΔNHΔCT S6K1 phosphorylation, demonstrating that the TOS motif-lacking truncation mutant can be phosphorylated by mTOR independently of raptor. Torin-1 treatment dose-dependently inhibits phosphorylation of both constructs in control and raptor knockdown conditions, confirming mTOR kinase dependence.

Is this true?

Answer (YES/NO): YES